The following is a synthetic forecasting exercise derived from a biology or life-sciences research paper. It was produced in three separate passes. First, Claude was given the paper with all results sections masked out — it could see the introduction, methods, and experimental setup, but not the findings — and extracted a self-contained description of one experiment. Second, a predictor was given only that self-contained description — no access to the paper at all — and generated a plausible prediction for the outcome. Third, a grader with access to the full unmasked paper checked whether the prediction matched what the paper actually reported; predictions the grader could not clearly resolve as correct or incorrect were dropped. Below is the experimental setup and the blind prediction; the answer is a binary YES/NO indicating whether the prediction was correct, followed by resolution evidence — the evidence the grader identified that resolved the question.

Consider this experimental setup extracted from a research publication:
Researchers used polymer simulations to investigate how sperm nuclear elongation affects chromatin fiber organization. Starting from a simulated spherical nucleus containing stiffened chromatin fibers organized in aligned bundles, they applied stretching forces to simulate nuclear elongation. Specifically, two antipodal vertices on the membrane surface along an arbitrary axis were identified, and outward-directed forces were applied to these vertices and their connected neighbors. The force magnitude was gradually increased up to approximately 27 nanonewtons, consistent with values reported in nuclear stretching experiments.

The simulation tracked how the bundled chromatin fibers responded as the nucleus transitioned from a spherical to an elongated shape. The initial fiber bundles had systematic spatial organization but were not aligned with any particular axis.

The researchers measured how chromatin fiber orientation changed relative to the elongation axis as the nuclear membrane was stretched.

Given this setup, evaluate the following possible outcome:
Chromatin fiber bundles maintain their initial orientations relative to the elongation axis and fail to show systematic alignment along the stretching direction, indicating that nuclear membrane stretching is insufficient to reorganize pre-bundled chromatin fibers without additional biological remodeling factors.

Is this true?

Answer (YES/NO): NO